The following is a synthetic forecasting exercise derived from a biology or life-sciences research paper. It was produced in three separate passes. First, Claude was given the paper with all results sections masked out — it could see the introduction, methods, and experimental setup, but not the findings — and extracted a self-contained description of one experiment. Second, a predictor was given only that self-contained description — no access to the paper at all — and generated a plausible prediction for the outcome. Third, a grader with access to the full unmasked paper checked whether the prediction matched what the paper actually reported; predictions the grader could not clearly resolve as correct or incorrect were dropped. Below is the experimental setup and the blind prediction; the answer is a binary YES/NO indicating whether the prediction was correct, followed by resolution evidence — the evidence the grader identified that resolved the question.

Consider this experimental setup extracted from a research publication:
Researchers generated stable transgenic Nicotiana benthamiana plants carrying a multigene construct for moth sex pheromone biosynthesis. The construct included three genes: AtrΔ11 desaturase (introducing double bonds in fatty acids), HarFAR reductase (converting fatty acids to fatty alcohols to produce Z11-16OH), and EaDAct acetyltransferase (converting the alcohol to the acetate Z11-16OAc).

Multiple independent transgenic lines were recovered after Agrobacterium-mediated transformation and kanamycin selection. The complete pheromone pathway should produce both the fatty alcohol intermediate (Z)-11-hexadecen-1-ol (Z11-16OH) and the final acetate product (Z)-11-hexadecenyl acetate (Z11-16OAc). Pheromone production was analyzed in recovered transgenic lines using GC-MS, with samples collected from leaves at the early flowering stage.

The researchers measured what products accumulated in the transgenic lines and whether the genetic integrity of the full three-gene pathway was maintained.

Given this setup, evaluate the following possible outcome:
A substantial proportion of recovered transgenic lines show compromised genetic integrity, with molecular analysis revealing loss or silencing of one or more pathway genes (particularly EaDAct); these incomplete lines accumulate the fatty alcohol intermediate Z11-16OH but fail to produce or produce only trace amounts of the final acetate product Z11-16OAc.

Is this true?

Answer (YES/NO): YES